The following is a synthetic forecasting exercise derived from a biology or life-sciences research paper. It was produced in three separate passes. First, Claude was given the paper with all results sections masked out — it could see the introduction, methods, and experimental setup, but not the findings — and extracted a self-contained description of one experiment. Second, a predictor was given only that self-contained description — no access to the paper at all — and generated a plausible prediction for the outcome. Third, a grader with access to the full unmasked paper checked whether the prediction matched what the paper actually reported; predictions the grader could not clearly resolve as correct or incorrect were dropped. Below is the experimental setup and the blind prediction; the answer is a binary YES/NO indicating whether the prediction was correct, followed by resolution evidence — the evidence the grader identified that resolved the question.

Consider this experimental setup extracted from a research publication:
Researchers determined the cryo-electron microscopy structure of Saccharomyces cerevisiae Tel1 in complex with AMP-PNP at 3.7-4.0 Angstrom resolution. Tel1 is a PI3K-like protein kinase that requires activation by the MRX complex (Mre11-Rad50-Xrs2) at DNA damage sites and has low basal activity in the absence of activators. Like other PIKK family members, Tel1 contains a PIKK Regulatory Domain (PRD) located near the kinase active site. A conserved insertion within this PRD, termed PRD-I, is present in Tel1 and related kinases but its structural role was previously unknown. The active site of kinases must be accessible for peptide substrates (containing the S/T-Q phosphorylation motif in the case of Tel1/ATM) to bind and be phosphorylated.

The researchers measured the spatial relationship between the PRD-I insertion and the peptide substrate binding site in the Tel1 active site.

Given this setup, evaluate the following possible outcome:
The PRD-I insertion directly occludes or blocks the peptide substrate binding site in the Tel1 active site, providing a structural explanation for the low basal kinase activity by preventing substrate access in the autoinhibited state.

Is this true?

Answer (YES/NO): YES